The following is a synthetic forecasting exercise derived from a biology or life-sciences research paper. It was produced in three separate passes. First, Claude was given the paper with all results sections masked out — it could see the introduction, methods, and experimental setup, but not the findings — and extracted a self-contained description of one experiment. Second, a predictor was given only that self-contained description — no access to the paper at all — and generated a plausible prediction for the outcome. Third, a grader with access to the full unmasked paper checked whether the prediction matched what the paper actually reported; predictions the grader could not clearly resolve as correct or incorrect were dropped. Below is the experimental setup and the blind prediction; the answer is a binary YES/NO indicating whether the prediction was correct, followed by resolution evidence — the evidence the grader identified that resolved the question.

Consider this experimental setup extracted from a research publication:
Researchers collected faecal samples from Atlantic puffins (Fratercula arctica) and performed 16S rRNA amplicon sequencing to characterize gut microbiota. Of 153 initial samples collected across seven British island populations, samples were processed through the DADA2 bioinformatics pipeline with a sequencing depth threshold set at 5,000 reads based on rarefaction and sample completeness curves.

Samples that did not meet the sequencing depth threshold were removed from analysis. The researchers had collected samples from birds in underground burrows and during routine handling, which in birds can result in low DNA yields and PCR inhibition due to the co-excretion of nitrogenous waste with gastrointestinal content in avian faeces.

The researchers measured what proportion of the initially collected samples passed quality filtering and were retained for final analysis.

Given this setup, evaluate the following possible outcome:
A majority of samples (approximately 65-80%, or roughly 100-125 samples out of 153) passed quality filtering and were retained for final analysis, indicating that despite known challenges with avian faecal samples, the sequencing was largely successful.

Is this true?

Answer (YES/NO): NO